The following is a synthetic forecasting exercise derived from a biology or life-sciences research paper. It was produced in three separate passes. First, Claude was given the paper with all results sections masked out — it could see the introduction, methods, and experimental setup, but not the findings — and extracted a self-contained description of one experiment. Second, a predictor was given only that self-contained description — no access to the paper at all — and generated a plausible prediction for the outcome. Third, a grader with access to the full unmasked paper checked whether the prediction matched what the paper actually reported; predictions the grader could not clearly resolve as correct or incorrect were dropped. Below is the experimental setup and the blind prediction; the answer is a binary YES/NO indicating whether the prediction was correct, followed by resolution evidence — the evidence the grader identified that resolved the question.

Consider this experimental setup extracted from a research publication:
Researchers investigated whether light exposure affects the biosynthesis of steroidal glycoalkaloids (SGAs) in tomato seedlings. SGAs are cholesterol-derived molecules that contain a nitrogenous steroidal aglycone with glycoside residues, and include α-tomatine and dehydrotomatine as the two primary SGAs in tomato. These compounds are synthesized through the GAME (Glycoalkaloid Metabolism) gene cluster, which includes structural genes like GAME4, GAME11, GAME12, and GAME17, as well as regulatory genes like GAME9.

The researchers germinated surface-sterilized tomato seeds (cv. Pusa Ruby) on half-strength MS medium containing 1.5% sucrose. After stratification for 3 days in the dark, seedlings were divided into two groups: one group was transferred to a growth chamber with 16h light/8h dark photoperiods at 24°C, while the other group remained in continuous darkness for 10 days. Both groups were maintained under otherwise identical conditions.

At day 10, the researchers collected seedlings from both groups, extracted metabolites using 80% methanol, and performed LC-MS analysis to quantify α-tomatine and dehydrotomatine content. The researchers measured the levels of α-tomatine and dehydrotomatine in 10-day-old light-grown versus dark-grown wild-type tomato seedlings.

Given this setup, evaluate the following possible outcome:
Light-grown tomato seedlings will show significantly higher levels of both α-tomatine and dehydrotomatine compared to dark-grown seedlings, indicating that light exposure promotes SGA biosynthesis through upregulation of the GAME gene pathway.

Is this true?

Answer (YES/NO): YES